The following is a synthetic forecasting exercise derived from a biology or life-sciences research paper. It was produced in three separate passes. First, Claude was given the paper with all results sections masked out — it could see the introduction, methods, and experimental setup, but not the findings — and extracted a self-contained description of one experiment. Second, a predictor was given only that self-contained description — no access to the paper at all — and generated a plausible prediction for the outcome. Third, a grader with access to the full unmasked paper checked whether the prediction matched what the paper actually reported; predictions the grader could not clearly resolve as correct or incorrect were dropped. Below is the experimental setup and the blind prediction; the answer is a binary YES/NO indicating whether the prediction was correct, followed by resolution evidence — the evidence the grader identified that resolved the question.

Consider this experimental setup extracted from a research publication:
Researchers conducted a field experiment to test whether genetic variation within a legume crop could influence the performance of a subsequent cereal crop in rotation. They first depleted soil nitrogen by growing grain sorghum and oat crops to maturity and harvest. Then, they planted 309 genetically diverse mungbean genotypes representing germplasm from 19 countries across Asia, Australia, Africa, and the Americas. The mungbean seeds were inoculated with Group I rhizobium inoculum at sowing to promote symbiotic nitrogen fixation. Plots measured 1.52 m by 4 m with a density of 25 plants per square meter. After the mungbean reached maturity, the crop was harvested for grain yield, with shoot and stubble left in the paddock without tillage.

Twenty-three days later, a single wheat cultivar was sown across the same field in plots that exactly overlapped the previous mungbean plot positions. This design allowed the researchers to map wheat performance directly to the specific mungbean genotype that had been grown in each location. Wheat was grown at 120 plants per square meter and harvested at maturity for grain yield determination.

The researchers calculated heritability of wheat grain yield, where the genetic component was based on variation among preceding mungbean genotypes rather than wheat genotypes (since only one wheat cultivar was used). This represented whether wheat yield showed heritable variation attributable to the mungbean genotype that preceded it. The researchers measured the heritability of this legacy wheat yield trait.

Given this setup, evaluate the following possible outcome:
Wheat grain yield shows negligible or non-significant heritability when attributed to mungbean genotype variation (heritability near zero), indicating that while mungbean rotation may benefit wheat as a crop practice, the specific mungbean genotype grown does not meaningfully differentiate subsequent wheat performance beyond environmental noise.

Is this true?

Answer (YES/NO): NO